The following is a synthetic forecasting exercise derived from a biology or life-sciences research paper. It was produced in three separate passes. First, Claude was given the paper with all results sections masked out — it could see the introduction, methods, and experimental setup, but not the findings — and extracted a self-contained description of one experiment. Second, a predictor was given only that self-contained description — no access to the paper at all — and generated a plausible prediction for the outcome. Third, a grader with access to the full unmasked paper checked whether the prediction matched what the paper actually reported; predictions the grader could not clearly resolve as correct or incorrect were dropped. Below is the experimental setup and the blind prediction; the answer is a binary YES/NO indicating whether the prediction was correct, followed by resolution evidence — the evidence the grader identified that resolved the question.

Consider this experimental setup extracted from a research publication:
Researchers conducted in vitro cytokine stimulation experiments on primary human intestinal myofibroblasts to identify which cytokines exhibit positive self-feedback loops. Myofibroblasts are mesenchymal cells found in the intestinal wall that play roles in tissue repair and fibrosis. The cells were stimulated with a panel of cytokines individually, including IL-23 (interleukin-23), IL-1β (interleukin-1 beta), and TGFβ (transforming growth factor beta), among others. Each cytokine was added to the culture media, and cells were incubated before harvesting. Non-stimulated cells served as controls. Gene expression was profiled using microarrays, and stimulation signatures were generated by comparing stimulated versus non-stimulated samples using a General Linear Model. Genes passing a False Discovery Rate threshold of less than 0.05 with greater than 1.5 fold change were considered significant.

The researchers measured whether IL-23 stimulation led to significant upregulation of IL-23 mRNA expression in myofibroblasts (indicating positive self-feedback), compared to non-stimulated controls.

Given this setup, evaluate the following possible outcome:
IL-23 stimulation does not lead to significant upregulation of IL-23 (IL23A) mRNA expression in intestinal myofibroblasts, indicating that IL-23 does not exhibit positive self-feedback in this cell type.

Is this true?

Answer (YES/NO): NO